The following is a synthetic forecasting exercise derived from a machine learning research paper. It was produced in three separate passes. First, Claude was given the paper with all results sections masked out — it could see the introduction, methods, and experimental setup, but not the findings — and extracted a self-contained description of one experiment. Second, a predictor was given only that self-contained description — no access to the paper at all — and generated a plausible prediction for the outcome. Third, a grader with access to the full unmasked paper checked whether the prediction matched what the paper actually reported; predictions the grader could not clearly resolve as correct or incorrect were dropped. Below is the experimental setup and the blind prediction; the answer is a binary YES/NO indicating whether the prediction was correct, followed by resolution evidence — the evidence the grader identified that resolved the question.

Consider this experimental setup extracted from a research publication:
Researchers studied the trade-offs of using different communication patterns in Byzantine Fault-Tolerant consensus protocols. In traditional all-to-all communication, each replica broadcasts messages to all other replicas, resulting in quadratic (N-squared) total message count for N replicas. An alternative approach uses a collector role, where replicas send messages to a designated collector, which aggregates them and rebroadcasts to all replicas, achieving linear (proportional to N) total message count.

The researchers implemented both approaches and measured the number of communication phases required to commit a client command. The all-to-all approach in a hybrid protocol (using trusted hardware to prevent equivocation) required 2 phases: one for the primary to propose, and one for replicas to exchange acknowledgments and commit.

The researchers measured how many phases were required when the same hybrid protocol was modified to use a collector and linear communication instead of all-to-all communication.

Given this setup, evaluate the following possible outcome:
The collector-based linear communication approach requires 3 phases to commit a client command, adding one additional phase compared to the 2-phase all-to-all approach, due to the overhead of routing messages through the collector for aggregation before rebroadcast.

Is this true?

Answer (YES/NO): YES